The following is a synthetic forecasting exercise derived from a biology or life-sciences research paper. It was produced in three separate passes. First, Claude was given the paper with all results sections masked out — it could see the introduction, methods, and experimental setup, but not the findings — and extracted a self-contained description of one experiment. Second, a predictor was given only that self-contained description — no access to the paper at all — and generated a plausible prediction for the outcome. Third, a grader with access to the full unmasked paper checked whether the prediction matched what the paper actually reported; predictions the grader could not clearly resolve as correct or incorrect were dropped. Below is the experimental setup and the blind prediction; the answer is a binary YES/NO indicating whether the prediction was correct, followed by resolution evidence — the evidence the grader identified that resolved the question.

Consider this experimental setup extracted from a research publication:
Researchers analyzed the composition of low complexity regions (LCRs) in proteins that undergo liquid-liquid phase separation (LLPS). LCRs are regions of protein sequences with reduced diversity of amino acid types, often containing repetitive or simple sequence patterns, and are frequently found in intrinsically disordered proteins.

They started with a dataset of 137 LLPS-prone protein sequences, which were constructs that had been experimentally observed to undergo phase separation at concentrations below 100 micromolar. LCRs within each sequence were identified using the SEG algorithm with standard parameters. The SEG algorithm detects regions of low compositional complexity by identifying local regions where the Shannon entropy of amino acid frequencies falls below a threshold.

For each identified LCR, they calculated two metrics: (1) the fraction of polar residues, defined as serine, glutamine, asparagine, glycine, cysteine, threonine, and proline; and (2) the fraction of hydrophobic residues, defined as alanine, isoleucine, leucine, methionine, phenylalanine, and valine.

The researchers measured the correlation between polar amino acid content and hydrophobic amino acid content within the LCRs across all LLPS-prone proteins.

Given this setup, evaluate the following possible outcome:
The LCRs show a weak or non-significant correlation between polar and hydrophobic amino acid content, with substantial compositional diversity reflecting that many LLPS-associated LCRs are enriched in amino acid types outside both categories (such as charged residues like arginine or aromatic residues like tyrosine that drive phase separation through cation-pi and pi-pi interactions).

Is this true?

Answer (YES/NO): NO